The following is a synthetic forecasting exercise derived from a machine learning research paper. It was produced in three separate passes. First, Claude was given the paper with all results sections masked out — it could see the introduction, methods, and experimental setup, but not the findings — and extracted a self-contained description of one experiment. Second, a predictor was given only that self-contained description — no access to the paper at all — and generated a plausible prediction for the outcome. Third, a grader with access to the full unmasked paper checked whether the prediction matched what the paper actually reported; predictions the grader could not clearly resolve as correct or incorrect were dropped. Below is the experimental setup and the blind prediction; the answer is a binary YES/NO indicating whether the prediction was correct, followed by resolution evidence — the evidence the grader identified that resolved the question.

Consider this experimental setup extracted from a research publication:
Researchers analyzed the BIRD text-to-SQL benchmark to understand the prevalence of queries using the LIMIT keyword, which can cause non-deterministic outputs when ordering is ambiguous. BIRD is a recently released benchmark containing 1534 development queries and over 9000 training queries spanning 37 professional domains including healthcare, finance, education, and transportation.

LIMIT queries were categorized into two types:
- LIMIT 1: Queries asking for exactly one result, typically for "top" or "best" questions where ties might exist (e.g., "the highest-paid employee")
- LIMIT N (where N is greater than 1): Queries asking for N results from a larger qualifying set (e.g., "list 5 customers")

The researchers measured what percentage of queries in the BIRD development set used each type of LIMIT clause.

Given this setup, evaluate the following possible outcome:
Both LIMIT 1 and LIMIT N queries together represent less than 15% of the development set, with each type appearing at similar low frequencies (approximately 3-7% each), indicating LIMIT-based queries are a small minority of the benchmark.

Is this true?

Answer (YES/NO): NO